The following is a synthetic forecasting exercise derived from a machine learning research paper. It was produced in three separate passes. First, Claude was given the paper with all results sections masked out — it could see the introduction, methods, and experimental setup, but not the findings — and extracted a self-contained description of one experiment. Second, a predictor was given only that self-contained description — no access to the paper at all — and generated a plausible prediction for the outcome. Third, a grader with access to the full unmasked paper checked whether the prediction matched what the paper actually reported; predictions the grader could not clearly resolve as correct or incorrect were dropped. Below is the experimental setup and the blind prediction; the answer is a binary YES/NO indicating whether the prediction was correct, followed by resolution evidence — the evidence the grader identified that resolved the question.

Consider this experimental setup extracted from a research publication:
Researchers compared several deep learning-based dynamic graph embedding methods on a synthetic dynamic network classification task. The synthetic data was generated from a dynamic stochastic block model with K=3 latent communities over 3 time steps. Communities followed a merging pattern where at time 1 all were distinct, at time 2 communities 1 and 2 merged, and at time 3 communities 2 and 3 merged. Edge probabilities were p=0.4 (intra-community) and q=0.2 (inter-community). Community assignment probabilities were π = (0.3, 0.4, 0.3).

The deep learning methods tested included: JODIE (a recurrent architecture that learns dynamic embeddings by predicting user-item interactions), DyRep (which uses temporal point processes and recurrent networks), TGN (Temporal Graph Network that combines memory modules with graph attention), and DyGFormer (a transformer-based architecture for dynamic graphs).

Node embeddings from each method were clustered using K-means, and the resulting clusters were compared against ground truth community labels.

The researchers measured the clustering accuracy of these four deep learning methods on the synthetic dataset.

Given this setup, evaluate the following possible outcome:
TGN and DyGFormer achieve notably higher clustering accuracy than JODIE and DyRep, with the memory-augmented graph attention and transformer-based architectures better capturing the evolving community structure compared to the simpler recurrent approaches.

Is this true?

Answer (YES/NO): NO